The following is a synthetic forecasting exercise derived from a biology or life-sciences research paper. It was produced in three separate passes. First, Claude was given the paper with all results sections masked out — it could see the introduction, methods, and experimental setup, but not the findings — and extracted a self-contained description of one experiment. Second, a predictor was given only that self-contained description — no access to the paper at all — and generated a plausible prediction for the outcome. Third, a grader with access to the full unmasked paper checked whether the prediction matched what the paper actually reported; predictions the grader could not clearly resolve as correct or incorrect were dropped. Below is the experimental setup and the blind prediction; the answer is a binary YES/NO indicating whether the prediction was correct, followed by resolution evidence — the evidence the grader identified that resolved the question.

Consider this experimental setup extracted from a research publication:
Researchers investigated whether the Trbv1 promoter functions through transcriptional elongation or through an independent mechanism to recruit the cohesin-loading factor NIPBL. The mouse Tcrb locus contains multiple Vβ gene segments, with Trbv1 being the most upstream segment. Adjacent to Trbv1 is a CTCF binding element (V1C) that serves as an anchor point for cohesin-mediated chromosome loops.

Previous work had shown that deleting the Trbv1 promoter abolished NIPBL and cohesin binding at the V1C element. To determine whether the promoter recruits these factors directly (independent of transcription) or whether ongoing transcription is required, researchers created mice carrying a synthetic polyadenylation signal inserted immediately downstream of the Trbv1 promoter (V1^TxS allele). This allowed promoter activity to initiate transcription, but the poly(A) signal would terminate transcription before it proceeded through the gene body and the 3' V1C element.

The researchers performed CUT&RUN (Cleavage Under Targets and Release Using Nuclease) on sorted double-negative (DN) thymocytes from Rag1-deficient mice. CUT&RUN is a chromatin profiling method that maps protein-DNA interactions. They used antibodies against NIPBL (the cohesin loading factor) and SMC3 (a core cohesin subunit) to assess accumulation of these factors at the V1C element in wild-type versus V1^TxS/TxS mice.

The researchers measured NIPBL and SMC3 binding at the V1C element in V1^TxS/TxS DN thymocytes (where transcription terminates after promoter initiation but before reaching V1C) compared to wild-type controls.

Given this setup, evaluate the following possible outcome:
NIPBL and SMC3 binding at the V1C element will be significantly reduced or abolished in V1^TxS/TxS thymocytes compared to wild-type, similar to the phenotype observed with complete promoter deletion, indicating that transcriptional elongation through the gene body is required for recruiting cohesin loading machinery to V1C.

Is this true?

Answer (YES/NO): NO